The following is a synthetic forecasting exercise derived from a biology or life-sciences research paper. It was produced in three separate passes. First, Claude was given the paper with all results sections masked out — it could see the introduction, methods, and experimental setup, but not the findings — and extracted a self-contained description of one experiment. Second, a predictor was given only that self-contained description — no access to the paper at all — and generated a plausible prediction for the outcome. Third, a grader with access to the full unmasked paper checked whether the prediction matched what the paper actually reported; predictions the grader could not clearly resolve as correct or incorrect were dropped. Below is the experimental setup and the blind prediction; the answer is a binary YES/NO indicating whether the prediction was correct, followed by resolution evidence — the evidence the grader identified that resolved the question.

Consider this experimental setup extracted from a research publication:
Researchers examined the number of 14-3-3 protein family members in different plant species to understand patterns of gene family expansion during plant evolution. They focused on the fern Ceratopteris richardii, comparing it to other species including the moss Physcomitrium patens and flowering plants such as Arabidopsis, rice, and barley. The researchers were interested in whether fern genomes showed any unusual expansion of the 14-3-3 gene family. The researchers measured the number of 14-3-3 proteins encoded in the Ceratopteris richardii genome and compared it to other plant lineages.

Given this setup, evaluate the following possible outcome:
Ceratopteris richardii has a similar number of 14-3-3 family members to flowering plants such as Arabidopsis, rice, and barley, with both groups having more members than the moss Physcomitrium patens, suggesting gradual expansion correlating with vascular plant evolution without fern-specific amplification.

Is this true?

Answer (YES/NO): NO